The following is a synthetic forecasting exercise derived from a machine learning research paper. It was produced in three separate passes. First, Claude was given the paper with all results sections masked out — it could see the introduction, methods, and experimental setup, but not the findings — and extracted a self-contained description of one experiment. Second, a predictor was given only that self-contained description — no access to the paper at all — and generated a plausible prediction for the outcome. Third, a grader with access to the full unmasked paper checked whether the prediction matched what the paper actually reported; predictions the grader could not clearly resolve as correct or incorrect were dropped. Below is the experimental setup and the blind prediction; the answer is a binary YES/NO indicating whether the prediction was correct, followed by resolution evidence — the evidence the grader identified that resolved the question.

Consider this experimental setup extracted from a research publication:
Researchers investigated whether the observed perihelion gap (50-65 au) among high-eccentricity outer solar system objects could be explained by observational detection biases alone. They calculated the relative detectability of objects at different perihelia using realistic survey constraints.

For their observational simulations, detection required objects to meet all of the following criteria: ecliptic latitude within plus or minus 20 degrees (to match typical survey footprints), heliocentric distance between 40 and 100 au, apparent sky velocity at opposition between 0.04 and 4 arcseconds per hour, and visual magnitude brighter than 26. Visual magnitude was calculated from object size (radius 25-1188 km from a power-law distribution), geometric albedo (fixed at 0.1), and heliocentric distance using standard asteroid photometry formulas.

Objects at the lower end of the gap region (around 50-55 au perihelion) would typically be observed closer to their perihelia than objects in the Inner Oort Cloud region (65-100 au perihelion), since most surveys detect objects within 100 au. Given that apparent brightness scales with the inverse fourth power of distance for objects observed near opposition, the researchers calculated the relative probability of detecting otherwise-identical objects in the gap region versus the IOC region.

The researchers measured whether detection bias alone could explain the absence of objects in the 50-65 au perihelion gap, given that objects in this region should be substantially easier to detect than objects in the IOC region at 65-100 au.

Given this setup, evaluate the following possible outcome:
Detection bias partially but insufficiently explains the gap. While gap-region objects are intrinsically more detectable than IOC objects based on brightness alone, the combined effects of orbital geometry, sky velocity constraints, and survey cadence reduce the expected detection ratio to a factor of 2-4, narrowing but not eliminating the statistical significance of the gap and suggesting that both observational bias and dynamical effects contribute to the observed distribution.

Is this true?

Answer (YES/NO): NO